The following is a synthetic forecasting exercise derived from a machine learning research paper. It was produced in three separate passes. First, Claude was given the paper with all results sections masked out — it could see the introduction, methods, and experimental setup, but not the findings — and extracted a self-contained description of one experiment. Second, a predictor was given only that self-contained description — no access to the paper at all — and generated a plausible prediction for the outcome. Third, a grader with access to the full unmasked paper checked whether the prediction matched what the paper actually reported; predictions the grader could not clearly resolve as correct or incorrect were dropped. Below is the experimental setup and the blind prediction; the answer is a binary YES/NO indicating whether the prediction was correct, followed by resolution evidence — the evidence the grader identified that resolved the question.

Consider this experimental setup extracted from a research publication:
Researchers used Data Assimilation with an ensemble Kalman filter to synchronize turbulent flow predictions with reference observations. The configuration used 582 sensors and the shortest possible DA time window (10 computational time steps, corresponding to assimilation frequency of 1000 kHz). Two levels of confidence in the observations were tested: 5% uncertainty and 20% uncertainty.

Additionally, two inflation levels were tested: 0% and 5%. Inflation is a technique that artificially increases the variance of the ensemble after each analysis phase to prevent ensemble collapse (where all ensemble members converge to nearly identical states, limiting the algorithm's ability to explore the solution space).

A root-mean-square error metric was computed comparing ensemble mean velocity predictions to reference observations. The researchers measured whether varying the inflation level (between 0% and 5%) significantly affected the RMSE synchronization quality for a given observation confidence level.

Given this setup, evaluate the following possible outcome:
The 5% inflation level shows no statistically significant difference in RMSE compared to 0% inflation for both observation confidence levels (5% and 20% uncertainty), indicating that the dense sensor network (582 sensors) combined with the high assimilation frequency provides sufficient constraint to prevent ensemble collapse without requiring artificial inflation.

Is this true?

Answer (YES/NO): NO